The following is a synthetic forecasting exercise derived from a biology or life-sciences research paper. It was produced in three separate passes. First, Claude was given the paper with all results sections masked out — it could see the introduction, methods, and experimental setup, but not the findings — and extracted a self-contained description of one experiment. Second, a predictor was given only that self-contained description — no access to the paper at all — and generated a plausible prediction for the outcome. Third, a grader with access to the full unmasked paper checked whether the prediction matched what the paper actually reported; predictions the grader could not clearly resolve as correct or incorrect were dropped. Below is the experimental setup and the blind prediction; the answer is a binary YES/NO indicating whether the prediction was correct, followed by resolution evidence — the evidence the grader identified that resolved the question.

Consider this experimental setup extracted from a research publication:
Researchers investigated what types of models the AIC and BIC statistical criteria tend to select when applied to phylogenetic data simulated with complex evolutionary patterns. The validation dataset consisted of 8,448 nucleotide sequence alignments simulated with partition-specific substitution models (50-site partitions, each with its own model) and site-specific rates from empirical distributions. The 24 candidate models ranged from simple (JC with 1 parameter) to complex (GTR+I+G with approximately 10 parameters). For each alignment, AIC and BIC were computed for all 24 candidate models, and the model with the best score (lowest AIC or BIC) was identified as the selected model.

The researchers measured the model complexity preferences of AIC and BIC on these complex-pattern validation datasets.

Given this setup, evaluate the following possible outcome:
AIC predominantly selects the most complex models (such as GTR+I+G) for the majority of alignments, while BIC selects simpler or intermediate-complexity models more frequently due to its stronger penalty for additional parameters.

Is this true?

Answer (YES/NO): NO